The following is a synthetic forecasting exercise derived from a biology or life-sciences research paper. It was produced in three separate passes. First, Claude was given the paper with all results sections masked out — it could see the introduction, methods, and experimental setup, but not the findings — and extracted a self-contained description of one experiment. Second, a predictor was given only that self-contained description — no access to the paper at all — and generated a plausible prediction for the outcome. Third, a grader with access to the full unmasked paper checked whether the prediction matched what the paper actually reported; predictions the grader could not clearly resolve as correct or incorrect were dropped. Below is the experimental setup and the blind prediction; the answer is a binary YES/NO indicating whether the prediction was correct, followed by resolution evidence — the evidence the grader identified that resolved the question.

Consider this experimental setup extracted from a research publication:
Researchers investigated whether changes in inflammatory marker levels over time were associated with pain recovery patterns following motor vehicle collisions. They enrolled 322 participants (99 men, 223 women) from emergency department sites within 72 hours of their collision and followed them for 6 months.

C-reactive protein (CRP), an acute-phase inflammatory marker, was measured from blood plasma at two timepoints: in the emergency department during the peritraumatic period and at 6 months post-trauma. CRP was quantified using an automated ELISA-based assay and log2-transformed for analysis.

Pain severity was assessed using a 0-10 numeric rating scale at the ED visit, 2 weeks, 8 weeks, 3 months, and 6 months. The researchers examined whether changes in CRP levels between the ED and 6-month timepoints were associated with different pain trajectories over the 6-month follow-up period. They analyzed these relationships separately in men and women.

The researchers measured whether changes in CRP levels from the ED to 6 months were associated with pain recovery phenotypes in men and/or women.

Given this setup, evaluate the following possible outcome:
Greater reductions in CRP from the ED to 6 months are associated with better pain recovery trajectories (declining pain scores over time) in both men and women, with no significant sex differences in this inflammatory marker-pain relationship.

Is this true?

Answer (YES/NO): NO